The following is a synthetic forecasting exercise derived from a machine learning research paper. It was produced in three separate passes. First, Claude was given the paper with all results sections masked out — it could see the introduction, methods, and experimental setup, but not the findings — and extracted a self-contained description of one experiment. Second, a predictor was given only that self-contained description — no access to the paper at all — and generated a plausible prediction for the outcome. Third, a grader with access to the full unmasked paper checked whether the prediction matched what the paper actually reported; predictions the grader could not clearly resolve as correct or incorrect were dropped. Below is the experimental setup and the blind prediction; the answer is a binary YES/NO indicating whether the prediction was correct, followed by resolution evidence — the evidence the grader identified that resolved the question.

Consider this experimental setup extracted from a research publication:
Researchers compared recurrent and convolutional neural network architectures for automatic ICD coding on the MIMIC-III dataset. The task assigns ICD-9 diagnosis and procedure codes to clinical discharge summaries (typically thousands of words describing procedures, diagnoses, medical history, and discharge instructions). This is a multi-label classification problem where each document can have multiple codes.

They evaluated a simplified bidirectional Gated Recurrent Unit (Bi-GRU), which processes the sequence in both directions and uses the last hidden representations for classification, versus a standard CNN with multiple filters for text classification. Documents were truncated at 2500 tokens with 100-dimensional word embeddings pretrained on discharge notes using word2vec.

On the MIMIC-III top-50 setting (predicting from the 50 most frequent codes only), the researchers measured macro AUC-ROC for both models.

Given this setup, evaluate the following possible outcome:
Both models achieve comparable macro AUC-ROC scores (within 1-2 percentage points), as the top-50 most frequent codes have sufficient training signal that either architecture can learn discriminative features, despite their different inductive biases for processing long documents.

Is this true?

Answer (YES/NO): NO